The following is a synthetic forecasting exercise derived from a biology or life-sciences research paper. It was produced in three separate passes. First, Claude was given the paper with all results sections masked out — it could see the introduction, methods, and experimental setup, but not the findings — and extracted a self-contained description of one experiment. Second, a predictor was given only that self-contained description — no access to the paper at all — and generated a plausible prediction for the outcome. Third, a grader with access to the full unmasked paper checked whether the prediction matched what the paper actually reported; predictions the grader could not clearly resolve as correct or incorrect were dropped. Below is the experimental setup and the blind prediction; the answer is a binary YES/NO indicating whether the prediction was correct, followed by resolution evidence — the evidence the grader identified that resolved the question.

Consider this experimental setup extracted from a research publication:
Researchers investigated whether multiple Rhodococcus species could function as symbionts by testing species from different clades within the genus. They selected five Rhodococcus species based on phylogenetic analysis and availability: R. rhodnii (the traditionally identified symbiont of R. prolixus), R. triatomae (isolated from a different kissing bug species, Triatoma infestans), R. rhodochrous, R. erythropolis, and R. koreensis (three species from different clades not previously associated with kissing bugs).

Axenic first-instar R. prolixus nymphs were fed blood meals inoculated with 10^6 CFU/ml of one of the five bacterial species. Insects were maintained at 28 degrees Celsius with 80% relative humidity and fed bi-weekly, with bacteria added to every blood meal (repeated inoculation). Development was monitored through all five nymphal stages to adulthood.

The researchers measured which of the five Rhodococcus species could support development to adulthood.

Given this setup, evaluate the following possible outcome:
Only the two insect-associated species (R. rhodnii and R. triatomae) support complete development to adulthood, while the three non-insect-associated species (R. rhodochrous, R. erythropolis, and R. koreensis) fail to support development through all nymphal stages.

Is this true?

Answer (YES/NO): NO